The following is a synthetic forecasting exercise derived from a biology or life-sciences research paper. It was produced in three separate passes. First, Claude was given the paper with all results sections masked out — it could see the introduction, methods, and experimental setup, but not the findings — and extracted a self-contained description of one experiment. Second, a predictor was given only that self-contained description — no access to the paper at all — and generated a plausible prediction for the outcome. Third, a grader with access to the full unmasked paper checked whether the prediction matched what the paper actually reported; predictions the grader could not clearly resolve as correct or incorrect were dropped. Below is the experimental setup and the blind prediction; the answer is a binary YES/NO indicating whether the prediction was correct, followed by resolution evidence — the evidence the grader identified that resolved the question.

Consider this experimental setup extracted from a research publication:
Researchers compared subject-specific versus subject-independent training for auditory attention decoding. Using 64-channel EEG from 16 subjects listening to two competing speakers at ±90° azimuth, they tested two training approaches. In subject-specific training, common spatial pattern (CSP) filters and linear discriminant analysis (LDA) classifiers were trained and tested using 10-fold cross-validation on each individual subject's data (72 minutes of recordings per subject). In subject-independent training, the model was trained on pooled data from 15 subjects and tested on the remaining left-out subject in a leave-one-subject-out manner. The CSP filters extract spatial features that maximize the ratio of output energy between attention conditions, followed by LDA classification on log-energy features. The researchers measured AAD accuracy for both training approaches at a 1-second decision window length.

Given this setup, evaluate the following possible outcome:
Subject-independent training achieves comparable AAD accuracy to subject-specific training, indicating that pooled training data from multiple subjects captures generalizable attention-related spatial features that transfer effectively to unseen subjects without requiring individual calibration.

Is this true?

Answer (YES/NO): NO